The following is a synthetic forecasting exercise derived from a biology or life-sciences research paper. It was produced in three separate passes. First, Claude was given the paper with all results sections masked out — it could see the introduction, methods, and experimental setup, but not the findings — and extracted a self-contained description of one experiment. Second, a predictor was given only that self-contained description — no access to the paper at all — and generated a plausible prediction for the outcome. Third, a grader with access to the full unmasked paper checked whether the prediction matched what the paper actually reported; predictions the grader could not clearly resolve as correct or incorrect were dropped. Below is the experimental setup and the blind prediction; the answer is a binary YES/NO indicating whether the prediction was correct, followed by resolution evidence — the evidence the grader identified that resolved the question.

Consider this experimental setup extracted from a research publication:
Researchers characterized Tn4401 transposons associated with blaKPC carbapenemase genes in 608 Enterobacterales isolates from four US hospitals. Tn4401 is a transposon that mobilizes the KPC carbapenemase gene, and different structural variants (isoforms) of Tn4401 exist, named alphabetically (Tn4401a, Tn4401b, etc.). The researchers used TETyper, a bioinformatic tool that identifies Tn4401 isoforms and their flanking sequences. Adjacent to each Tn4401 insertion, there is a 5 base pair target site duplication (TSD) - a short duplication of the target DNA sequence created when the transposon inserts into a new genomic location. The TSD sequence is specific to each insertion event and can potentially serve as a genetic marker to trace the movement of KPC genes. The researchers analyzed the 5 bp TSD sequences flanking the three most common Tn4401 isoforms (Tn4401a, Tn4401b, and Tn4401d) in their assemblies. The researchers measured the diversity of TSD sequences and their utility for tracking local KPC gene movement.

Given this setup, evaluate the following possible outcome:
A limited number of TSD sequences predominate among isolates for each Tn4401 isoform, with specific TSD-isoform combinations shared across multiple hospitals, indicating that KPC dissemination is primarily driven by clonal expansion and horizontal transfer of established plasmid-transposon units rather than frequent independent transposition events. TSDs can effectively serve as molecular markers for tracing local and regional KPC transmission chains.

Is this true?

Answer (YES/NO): NO